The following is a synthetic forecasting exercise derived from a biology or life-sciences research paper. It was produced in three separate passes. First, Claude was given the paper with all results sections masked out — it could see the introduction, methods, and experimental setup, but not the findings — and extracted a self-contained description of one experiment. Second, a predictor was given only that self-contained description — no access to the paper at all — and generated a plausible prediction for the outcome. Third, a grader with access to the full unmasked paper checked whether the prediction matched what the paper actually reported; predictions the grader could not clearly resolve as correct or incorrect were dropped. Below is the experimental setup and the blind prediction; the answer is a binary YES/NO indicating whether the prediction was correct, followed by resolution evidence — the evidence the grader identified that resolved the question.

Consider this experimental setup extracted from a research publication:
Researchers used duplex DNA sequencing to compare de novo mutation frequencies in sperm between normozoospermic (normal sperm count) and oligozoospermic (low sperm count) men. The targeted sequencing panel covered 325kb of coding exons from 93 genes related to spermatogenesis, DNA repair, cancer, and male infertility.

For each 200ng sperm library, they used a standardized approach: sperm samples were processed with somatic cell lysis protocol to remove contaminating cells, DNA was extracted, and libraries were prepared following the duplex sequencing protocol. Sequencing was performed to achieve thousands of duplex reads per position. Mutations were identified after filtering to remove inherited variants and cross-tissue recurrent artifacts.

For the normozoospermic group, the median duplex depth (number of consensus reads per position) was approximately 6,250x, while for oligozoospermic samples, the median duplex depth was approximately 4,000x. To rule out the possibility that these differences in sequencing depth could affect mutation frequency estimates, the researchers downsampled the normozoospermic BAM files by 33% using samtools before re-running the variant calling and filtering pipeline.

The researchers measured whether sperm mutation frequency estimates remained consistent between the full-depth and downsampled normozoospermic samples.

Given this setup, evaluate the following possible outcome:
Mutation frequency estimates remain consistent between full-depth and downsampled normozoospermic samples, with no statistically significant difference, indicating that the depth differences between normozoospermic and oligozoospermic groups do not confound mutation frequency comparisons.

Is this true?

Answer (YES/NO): YES